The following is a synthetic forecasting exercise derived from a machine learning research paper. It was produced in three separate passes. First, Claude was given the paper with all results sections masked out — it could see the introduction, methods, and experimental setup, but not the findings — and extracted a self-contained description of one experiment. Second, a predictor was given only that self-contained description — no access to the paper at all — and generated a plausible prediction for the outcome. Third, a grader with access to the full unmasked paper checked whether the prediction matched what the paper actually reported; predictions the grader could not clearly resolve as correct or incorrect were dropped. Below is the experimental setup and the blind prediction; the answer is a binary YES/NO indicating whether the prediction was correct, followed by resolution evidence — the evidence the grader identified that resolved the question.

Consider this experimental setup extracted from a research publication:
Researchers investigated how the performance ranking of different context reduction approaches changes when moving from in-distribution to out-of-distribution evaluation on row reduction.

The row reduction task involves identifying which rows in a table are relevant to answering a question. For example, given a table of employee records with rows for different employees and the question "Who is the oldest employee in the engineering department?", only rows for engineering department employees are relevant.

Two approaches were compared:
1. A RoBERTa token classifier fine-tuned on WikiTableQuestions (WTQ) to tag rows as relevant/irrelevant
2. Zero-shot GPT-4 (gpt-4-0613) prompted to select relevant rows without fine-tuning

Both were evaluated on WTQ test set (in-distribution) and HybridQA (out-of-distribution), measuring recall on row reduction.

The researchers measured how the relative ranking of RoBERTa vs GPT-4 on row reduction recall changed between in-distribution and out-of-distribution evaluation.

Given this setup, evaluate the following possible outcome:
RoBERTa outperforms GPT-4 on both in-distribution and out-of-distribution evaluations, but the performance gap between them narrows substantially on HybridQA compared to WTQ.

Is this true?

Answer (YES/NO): NO